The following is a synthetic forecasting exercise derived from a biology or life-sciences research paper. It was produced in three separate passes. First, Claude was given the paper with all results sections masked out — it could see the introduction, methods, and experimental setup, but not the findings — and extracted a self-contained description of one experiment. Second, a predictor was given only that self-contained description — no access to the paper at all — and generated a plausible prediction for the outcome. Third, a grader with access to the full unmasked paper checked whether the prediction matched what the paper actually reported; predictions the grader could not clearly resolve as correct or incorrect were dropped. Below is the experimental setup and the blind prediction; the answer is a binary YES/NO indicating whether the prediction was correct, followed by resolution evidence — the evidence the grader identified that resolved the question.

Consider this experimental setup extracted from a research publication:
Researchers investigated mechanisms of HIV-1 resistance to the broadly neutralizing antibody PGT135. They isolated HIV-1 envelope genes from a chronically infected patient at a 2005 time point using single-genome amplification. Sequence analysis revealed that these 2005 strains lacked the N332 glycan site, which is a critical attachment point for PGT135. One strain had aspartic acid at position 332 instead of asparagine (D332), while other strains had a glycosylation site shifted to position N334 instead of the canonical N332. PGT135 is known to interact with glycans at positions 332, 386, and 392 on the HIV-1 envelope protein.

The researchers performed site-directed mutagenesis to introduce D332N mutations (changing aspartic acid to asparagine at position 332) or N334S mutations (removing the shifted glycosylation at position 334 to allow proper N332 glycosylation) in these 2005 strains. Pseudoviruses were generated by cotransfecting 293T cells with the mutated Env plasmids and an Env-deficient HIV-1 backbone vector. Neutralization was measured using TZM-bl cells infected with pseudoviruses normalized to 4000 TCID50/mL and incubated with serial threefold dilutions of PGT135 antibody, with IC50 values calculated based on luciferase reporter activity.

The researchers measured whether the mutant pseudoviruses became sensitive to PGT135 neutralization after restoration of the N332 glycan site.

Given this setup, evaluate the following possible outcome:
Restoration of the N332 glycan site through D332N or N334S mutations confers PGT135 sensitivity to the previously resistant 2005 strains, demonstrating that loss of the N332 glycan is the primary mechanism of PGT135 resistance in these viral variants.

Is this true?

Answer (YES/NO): YES